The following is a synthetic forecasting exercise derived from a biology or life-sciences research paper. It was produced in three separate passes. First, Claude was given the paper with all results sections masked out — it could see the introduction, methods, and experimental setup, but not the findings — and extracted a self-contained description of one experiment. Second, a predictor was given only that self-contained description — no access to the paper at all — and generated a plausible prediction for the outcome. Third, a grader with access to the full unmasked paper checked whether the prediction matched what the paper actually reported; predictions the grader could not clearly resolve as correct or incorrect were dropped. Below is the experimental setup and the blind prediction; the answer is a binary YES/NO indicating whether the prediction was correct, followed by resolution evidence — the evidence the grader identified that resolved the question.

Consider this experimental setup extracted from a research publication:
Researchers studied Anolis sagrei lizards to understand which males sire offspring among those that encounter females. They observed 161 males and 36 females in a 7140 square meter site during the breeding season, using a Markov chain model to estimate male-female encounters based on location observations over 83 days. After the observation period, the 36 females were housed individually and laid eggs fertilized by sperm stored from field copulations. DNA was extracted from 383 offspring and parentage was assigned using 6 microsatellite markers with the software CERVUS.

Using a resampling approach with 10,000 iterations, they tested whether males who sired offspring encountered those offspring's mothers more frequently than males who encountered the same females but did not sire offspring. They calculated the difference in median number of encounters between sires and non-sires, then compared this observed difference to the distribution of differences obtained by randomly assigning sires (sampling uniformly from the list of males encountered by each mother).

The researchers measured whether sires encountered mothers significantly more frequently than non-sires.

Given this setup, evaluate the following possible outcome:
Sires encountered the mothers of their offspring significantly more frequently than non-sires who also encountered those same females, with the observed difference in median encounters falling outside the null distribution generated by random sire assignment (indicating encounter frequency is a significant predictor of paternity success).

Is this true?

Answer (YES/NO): YES